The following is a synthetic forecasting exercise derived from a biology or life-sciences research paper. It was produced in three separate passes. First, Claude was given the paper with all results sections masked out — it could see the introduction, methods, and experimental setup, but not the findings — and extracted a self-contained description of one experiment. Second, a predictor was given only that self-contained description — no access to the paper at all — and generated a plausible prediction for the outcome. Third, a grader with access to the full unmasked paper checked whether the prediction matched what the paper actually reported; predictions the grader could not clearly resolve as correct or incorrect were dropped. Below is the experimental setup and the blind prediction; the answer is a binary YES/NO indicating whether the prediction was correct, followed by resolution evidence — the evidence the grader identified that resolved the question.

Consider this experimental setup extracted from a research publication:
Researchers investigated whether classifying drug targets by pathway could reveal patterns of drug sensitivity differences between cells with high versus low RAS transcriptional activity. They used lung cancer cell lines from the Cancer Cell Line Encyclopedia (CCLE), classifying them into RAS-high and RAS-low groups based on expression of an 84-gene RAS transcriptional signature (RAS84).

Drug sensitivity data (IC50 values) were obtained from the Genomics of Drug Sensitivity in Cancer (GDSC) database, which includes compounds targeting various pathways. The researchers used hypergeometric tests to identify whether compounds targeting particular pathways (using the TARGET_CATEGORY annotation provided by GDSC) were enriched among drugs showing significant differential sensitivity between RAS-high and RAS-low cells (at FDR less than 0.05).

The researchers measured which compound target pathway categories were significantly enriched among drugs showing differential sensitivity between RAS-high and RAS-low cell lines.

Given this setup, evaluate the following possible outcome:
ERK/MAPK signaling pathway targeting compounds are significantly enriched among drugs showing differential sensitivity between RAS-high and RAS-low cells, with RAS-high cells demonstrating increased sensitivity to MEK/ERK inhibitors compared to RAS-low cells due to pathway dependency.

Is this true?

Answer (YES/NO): YES